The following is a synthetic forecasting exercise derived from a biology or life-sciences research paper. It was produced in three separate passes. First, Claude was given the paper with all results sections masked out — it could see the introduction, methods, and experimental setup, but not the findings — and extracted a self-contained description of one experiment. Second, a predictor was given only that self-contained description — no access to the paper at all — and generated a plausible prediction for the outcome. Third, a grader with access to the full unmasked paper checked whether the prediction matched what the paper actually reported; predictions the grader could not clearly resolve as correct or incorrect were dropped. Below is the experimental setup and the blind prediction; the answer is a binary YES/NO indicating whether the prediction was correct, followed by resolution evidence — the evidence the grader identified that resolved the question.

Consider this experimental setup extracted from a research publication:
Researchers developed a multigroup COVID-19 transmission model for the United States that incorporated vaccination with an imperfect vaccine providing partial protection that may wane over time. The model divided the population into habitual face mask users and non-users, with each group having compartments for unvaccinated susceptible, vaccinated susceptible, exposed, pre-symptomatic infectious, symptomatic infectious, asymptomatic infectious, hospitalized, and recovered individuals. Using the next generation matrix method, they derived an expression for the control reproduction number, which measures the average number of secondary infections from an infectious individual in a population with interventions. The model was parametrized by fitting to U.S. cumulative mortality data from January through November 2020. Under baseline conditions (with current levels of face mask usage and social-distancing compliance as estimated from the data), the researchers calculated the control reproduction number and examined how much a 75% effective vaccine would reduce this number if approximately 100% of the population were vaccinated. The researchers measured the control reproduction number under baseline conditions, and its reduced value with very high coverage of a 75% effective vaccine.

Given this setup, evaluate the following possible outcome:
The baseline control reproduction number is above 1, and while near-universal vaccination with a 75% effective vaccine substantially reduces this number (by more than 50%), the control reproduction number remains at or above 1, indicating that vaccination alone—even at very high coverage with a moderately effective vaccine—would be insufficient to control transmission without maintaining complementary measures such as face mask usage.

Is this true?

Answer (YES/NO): YES